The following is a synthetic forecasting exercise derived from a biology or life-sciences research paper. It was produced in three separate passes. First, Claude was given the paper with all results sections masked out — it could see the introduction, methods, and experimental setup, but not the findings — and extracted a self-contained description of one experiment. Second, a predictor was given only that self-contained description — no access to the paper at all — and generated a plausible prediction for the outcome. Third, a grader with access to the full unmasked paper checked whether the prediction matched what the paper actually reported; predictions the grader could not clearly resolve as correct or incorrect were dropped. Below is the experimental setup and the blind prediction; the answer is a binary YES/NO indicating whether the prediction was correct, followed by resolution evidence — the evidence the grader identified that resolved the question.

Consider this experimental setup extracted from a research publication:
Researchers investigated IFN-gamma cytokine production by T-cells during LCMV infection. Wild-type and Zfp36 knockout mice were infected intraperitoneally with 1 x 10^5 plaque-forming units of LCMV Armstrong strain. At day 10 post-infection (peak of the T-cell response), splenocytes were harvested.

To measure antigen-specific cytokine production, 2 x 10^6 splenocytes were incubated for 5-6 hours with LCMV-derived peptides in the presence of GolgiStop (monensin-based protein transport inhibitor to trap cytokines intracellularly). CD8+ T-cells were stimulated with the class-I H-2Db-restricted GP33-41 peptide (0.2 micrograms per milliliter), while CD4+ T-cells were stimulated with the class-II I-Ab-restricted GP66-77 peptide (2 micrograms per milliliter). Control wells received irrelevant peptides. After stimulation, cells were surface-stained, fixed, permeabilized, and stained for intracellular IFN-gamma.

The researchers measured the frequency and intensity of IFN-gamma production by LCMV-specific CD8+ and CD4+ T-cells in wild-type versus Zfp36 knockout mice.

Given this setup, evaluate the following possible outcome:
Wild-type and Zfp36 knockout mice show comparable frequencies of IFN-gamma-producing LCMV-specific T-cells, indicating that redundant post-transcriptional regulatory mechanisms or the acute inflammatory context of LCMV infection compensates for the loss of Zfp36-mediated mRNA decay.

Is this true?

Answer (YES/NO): NO